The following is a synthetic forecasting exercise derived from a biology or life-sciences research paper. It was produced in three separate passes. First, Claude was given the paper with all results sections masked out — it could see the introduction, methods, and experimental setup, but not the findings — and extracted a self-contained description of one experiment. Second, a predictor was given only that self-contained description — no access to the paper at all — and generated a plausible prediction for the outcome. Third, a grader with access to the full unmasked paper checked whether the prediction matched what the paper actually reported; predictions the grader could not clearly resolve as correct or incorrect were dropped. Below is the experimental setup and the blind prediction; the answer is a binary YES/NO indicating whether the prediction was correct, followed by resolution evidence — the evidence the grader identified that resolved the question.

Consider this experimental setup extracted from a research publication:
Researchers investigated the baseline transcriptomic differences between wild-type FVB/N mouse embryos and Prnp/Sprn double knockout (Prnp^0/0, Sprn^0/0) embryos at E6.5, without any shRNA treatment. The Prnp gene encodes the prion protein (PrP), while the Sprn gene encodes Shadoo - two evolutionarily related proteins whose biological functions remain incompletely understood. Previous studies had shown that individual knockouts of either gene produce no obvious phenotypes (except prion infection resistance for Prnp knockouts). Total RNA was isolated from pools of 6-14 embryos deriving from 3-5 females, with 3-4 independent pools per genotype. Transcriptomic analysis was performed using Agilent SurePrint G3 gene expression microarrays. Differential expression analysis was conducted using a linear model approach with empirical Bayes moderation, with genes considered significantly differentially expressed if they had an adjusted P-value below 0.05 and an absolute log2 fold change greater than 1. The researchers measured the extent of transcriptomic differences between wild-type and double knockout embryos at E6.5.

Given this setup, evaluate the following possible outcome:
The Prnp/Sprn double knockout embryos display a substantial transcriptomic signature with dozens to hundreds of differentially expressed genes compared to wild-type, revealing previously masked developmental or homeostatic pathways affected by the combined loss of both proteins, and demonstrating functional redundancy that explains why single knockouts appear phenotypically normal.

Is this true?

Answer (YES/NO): NO